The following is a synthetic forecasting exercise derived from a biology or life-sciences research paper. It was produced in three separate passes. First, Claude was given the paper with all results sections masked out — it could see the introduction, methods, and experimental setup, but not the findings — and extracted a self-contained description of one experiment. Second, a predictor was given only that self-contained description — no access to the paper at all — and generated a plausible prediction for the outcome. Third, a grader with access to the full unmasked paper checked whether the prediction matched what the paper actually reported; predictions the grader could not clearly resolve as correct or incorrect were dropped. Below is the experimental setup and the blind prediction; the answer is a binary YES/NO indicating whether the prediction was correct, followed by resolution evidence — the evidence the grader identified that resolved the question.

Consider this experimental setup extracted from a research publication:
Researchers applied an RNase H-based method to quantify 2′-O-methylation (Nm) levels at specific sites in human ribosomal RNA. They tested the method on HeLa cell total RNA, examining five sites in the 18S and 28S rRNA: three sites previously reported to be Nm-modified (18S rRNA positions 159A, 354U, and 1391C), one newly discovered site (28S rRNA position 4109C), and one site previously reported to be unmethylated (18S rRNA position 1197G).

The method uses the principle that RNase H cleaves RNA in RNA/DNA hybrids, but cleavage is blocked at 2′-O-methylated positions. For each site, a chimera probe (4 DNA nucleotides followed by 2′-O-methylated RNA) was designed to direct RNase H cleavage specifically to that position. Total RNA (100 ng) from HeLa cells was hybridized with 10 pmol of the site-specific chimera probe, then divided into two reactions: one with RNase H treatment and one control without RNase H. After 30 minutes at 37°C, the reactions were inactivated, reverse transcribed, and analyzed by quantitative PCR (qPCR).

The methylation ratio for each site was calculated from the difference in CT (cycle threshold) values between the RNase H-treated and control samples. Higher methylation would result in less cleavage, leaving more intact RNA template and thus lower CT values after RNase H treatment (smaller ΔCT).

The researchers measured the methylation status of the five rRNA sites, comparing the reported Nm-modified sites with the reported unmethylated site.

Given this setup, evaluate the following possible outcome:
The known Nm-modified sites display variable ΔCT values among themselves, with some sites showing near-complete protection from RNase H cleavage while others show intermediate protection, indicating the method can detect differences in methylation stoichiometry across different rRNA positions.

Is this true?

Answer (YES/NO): YES